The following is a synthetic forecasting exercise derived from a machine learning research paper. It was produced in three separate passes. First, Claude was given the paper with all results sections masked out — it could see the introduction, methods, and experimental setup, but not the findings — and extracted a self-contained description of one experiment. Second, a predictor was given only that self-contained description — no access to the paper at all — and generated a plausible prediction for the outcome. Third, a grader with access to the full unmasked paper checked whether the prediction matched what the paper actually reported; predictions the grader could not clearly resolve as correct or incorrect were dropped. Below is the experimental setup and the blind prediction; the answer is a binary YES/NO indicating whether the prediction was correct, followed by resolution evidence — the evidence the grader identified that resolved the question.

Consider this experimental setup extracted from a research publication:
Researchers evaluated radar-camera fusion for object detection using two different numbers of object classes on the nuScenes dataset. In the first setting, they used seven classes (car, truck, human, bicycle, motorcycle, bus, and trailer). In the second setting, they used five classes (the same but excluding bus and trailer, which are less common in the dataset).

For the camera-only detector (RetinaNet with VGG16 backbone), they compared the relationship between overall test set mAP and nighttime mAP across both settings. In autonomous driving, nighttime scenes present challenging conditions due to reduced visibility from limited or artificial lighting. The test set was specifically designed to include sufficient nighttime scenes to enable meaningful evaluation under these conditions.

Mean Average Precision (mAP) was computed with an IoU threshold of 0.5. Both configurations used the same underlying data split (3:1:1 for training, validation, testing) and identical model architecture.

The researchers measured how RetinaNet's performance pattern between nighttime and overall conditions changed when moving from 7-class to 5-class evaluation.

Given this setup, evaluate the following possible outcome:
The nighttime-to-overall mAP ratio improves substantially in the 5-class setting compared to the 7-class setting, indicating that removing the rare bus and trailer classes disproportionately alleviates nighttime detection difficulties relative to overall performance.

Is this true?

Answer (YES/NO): NO